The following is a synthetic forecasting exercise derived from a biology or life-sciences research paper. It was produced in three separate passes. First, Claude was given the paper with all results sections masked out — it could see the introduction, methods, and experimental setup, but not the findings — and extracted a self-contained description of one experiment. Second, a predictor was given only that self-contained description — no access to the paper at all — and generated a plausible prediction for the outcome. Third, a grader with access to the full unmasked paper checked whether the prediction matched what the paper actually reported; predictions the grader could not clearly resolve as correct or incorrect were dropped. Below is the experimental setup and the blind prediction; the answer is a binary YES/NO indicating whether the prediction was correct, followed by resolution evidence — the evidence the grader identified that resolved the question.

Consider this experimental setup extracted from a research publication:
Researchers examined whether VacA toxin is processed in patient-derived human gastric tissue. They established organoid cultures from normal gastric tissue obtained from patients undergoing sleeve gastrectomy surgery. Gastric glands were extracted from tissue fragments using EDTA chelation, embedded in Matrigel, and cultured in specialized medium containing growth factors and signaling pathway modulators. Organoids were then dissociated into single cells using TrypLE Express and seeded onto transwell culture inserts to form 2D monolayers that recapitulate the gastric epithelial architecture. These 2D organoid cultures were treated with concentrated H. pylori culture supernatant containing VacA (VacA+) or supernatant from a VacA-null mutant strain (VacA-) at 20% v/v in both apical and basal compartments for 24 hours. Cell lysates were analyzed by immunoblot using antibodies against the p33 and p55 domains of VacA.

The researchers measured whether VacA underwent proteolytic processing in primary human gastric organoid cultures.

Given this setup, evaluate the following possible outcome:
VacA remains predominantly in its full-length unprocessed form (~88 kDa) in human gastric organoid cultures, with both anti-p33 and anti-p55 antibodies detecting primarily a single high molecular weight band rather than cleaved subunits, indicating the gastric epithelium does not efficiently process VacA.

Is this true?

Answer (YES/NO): NO